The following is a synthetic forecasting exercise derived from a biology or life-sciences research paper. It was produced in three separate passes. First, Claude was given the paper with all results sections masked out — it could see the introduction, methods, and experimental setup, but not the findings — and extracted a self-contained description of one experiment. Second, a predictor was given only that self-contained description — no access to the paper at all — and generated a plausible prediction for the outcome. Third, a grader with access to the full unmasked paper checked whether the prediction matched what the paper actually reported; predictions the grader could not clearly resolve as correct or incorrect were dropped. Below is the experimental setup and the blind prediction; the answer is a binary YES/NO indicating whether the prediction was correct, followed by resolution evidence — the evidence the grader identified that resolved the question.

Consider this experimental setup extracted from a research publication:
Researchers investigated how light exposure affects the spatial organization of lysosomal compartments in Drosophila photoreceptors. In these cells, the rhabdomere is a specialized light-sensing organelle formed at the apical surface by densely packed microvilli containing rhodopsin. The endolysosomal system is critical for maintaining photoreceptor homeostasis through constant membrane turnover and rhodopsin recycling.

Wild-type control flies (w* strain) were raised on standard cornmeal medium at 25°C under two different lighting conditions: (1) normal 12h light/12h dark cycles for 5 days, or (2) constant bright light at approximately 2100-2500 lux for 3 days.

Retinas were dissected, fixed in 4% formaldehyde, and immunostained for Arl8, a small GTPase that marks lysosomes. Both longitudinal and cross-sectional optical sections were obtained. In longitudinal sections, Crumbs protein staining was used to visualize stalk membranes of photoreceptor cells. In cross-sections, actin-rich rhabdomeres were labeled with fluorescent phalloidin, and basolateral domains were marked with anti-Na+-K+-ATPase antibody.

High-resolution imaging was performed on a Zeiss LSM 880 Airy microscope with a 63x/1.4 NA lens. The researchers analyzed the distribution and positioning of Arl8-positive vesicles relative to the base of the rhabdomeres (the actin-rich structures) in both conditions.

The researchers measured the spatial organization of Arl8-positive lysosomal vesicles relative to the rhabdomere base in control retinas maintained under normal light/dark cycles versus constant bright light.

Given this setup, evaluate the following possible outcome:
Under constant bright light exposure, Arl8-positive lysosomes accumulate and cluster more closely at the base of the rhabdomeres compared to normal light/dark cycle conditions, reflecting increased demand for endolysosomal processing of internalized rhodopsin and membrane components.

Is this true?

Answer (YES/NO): NO